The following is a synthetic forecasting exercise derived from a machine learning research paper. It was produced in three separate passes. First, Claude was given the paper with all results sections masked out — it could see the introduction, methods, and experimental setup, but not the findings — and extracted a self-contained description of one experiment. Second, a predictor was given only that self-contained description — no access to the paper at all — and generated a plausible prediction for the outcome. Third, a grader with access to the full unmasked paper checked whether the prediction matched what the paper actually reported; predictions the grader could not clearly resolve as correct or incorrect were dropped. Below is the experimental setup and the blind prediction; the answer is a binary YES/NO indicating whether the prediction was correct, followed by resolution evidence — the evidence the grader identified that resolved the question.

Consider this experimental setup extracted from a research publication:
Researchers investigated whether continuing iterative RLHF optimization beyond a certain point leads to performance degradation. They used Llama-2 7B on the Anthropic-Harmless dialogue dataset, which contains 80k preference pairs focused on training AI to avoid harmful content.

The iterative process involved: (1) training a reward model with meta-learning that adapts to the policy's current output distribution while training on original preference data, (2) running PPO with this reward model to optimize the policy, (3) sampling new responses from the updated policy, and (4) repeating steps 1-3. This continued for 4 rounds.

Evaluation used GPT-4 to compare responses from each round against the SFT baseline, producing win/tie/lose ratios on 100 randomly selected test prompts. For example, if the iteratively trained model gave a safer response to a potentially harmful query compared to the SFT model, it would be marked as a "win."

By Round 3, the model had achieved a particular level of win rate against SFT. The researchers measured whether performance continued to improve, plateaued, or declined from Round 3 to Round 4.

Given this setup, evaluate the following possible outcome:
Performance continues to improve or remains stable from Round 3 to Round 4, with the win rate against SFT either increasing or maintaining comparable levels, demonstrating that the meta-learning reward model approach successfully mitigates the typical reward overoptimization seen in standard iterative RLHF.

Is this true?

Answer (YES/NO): NO